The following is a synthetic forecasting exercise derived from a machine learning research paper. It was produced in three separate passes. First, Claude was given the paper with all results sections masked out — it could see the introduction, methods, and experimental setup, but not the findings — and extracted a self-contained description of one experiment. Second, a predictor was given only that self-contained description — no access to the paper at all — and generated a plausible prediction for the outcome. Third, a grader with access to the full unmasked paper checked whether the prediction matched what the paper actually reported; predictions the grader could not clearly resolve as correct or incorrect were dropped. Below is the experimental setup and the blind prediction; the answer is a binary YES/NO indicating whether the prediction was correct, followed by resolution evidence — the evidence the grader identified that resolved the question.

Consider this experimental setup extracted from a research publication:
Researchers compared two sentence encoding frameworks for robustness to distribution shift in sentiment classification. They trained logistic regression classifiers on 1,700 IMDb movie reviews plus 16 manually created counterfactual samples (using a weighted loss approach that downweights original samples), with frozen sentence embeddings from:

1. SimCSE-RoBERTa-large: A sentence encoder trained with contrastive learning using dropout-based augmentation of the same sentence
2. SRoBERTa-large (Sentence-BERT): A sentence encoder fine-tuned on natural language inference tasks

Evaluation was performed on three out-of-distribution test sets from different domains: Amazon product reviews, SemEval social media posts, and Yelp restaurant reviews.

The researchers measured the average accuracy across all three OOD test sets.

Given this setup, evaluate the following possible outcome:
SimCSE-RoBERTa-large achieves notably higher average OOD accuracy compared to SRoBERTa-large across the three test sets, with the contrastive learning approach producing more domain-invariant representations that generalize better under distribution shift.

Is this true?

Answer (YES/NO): NO